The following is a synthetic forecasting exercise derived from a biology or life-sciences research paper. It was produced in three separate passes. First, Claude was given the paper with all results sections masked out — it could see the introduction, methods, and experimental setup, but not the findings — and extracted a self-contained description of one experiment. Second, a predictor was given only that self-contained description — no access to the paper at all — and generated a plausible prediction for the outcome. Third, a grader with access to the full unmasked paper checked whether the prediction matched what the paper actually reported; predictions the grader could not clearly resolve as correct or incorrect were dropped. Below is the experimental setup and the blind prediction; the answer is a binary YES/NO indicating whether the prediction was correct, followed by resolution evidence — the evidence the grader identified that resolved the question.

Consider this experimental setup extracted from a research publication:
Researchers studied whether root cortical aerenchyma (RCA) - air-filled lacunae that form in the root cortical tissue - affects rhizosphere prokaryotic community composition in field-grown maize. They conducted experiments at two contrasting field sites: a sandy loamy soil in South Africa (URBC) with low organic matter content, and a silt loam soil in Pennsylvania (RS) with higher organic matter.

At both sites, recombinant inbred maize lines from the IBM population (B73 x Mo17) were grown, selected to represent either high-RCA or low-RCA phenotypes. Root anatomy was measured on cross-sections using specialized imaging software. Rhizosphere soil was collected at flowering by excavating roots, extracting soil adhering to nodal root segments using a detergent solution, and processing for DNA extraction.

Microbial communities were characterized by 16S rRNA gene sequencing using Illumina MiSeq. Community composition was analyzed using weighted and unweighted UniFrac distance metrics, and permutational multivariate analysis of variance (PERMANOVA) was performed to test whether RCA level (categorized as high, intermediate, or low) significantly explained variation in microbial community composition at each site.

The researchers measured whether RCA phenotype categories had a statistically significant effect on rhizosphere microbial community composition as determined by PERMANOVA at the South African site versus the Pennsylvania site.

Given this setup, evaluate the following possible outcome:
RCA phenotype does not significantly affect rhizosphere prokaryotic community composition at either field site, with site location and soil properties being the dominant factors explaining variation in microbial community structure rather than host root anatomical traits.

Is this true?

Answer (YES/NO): NO